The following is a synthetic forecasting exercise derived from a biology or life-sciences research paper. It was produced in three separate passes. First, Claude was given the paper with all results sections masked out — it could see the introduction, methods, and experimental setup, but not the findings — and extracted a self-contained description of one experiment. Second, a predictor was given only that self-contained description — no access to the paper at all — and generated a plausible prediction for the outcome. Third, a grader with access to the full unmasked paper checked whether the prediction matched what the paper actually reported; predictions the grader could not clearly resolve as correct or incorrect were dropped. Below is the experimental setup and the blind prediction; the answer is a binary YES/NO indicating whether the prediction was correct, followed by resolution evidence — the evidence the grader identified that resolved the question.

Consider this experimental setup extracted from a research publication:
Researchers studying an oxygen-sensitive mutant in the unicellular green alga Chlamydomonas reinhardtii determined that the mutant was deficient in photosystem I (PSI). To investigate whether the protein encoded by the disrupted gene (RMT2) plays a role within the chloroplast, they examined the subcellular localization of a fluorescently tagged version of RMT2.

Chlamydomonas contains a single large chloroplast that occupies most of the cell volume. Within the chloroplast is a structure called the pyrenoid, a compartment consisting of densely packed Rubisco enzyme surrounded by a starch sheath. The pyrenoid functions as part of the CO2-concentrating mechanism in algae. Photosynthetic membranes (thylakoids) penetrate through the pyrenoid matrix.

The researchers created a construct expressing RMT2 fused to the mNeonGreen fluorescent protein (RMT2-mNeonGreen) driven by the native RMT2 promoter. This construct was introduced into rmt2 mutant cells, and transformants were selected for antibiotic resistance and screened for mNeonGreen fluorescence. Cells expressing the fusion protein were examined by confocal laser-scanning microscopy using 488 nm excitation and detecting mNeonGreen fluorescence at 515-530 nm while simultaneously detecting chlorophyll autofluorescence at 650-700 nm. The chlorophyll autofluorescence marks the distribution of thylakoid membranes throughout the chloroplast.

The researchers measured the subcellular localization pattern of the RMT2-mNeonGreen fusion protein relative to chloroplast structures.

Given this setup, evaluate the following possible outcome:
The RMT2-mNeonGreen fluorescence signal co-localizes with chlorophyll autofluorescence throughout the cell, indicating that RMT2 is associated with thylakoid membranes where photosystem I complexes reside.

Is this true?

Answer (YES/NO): NO